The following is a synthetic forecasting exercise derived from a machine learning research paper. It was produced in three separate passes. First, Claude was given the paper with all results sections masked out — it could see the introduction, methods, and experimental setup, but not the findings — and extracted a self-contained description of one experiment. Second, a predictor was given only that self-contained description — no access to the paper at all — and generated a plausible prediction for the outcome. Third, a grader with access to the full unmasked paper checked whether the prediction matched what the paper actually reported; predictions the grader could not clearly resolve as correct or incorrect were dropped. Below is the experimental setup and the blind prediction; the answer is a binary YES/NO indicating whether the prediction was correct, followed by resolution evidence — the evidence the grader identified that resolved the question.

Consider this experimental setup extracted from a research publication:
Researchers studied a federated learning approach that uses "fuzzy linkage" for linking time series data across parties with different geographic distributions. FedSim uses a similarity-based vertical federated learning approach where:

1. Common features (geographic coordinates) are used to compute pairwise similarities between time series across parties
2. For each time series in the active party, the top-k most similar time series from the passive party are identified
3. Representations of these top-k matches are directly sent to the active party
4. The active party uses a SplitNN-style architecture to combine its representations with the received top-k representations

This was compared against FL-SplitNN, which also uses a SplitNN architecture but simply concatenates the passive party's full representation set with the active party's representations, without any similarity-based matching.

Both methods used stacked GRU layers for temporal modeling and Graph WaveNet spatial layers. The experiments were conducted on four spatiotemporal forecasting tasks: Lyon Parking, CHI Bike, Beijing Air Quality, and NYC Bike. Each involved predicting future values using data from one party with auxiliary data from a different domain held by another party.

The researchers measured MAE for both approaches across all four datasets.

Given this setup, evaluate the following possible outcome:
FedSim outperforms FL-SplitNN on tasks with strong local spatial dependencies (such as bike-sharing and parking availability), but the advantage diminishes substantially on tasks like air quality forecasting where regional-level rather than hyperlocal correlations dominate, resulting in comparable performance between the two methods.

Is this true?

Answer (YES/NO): NO